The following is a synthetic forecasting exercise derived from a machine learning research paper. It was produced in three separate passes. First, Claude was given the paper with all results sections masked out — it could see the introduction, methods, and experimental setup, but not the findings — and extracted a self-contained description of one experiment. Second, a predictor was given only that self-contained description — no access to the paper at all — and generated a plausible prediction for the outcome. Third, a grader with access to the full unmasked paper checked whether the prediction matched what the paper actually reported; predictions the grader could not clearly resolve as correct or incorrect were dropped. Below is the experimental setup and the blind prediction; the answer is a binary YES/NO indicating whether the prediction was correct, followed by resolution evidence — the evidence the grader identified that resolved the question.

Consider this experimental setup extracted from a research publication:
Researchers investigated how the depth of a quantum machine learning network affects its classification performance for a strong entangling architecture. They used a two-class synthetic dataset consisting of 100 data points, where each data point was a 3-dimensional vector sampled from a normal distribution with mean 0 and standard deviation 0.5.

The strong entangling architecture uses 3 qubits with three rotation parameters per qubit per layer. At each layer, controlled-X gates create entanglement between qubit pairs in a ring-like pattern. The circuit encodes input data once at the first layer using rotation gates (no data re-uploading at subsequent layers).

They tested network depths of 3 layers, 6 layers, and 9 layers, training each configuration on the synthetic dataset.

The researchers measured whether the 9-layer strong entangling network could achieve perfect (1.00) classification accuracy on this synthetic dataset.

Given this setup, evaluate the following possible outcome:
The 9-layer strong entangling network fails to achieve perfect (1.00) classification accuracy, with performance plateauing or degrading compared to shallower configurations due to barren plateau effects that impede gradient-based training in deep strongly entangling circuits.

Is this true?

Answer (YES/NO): NO